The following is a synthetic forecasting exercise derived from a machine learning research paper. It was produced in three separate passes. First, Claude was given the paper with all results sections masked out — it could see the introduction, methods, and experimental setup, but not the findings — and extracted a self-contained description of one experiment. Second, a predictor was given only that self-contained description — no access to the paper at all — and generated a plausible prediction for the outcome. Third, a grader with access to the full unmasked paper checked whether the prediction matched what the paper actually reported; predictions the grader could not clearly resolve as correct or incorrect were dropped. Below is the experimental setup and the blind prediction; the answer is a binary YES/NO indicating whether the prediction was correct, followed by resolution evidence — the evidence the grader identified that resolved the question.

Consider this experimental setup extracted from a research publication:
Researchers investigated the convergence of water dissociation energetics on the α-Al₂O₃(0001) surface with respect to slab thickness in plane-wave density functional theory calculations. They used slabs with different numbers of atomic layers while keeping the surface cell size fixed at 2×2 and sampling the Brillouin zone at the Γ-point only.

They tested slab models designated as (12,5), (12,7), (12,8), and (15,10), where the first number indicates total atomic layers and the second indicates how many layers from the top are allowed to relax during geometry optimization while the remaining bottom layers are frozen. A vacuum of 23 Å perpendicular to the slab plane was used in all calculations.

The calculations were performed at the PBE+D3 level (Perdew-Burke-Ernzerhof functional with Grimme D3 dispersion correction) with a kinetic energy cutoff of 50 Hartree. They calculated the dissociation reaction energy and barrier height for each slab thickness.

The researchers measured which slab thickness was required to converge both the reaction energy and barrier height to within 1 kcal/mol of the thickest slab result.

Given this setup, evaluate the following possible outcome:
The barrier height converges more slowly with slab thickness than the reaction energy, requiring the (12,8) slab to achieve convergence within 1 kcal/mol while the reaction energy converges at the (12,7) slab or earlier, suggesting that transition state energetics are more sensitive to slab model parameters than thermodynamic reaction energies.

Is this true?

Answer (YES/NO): NO